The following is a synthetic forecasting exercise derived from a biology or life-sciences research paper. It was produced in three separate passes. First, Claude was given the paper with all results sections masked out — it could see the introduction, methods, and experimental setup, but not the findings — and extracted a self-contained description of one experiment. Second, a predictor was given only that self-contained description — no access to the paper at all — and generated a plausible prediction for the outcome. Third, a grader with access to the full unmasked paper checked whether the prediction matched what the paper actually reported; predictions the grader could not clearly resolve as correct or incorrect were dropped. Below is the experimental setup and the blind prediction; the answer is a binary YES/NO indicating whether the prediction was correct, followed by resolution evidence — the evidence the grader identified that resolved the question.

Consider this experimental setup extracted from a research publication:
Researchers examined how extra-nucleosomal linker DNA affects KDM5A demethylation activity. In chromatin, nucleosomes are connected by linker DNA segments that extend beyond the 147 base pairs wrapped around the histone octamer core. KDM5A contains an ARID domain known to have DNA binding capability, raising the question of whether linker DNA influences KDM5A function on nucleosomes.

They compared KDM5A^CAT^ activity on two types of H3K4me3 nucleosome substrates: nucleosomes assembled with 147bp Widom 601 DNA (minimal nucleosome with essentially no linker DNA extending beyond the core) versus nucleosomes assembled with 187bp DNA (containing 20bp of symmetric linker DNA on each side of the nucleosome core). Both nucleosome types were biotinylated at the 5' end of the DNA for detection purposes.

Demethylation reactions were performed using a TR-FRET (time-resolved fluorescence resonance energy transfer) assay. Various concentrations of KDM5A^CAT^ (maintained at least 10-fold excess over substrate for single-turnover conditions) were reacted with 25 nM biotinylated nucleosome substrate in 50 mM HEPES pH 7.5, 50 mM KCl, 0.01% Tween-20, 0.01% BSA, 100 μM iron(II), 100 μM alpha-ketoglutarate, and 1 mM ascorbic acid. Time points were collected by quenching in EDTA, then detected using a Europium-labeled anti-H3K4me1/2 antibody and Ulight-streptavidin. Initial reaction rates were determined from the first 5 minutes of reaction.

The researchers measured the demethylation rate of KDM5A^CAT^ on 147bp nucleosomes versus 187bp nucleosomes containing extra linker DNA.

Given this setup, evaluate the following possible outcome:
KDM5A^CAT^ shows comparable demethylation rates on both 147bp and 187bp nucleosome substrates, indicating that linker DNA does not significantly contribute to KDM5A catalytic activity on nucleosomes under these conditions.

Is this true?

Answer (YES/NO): NO